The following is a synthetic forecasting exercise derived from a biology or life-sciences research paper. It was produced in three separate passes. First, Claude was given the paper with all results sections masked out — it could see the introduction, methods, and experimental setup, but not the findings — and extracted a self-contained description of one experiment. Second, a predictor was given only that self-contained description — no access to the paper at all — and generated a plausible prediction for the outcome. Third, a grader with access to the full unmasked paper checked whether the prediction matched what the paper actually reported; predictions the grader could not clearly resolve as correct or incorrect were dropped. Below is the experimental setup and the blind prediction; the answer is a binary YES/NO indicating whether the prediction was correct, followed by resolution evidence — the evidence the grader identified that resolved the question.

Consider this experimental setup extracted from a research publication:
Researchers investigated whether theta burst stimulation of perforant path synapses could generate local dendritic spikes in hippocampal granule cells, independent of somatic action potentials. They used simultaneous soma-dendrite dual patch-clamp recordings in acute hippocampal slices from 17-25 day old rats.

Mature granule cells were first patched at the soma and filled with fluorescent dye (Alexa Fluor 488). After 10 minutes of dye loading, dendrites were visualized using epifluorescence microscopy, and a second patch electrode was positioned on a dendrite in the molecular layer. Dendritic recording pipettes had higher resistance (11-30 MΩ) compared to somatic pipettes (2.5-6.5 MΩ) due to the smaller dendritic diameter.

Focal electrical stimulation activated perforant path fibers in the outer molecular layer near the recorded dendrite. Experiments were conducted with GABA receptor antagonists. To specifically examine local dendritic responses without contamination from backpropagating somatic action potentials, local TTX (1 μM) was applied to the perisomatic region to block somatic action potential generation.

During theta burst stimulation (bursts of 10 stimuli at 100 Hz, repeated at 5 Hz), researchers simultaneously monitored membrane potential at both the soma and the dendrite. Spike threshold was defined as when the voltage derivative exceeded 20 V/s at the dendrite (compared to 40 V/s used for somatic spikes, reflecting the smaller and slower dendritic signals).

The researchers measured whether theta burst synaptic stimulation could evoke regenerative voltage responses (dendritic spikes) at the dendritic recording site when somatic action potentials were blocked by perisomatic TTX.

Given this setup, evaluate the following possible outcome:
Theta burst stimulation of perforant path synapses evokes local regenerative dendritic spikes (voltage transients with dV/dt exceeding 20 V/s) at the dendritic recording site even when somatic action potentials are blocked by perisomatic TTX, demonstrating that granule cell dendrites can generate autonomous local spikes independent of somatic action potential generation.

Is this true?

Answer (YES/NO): YES